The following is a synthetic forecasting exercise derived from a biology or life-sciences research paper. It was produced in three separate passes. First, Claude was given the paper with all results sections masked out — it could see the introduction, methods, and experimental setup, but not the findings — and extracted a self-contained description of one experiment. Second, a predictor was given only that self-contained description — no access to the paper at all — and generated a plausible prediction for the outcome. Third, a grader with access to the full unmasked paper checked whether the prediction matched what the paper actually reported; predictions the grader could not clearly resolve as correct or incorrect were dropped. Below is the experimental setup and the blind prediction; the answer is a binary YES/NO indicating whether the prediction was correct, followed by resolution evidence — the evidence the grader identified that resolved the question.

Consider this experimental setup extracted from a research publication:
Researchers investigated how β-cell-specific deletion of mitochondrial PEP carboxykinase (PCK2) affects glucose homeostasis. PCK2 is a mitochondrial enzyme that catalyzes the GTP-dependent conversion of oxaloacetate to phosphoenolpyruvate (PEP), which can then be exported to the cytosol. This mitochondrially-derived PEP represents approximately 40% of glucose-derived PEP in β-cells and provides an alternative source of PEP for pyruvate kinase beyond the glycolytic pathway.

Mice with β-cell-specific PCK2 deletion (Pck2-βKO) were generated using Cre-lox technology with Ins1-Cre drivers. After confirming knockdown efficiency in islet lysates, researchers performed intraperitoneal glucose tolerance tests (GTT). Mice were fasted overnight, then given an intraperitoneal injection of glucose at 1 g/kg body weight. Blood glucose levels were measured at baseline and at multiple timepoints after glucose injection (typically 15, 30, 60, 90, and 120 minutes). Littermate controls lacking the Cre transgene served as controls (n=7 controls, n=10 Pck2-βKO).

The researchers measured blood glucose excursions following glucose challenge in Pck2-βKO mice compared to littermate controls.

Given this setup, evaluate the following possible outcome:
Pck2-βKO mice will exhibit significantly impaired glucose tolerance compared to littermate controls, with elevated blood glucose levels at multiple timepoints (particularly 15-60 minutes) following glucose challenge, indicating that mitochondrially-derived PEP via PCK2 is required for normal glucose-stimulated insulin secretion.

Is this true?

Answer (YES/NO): NO